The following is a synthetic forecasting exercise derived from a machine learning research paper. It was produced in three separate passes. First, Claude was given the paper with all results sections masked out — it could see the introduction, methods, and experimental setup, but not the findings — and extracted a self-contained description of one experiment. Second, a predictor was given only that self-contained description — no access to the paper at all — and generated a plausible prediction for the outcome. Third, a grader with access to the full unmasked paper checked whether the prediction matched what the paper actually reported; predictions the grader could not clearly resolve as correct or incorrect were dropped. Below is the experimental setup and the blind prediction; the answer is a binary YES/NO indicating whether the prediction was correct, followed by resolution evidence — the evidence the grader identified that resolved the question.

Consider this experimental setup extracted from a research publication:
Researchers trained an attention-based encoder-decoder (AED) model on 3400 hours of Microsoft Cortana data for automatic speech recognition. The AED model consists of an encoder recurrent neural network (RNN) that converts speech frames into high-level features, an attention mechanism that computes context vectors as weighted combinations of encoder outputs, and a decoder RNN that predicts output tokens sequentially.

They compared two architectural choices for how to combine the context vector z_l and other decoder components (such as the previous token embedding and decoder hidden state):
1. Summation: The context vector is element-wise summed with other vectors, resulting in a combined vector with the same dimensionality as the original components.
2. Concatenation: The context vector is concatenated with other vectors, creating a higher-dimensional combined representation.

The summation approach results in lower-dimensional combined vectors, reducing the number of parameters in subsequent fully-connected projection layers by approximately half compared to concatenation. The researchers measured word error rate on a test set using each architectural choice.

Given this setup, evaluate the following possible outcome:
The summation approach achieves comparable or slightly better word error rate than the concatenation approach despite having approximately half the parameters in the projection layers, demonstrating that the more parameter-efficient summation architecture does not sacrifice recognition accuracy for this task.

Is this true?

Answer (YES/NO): YES